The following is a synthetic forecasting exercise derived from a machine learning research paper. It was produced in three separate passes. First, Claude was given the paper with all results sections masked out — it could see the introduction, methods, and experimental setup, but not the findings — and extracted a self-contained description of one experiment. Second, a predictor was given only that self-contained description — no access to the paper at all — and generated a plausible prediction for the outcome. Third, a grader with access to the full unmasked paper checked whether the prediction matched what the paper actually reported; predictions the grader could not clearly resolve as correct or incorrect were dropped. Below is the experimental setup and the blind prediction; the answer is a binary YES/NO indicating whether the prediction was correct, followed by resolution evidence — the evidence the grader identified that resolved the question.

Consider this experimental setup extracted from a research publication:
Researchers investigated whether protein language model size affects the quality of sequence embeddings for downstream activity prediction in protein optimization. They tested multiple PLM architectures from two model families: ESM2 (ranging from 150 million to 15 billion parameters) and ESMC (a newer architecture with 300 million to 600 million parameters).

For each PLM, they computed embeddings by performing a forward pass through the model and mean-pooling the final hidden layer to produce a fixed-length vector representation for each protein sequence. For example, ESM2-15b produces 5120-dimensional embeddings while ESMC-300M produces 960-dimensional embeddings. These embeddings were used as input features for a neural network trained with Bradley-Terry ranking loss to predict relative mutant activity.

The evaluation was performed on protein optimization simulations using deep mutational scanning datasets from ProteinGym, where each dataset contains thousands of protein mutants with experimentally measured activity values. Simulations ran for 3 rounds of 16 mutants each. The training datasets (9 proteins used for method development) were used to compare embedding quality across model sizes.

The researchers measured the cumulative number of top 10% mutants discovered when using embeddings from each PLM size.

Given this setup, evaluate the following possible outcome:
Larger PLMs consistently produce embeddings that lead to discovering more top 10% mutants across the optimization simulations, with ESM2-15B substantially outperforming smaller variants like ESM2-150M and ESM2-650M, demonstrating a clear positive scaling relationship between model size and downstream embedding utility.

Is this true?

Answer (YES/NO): NO